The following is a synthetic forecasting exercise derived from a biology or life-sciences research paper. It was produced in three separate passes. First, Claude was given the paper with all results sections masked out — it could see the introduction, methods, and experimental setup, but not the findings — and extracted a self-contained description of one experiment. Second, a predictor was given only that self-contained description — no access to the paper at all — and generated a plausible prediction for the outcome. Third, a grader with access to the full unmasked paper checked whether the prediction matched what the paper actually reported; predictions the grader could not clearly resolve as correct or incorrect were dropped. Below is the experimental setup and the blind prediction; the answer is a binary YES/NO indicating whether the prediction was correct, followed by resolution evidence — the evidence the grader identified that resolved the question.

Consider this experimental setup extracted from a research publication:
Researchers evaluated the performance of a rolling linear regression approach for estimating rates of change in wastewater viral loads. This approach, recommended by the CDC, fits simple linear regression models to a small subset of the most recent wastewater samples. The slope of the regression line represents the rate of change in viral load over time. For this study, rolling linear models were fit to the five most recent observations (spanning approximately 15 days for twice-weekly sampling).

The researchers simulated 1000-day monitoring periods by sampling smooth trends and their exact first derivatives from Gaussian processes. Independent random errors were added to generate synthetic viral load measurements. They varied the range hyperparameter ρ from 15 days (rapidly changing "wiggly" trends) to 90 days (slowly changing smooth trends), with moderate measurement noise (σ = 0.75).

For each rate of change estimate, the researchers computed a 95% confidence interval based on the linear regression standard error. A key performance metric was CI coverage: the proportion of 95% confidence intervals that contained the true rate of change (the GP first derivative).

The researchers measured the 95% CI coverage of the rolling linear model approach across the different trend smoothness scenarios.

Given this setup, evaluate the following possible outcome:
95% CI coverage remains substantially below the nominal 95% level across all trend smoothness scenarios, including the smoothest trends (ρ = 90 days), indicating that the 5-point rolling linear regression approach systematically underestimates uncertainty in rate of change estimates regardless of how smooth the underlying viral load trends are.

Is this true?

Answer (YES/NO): NO